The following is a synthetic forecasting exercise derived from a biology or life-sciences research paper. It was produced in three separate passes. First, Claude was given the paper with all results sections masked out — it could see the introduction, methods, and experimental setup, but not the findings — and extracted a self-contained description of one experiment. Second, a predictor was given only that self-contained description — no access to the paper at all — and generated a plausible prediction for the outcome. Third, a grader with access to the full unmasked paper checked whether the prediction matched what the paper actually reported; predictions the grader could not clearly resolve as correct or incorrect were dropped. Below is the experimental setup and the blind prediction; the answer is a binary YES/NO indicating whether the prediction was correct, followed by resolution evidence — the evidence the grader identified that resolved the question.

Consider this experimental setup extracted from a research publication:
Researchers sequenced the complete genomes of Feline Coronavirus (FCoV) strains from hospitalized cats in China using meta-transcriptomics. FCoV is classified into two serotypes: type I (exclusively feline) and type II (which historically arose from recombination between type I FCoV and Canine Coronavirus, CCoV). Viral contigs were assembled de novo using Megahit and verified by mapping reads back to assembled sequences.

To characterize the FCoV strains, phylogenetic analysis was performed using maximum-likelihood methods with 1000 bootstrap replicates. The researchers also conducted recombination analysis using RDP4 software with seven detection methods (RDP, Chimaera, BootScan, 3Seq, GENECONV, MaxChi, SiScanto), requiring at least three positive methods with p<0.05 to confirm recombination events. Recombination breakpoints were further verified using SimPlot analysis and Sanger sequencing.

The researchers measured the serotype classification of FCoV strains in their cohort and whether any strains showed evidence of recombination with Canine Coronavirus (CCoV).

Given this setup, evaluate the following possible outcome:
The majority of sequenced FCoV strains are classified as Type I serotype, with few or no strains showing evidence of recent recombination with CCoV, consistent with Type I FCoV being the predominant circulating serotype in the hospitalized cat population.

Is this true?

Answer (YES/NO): YES